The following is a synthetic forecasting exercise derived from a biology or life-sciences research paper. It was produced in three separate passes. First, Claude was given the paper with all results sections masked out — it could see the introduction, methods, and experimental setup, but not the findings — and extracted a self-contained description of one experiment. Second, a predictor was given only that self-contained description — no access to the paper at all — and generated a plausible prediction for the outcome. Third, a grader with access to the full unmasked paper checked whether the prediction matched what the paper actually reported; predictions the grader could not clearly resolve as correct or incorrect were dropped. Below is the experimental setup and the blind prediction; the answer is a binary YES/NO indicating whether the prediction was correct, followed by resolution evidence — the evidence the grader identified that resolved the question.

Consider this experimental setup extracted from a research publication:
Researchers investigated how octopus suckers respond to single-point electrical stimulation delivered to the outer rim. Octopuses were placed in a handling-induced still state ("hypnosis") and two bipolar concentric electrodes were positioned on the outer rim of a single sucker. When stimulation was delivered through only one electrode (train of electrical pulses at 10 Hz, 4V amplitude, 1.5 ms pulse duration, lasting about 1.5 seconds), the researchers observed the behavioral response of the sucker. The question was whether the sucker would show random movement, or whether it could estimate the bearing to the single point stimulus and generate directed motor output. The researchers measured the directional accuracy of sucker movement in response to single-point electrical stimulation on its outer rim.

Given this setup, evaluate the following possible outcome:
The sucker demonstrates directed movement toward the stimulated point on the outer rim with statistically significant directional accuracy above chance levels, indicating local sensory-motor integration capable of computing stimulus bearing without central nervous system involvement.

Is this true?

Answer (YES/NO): NO